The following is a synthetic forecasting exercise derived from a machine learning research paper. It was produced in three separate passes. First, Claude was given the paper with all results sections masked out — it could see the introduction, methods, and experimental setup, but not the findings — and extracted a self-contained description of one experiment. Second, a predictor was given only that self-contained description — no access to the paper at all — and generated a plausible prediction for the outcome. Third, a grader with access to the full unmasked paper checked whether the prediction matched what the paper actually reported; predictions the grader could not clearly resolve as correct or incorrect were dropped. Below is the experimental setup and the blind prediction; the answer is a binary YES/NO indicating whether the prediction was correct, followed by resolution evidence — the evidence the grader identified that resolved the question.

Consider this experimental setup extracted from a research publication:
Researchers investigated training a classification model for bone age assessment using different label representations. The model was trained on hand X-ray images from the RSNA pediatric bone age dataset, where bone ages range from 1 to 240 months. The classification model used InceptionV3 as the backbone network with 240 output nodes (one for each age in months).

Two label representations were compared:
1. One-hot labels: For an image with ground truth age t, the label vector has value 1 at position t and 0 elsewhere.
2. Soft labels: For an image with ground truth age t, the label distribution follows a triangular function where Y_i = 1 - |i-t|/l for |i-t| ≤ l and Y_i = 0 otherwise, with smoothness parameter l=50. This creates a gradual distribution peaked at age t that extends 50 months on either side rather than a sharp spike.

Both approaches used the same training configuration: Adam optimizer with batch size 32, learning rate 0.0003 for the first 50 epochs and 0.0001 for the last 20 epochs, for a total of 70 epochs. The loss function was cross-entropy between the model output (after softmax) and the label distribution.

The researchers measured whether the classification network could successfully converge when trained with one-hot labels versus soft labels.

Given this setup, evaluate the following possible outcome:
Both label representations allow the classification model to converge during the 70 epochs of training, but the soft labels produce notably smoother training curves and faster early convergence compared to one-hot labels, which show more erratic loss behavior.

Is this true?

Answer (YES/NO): NO